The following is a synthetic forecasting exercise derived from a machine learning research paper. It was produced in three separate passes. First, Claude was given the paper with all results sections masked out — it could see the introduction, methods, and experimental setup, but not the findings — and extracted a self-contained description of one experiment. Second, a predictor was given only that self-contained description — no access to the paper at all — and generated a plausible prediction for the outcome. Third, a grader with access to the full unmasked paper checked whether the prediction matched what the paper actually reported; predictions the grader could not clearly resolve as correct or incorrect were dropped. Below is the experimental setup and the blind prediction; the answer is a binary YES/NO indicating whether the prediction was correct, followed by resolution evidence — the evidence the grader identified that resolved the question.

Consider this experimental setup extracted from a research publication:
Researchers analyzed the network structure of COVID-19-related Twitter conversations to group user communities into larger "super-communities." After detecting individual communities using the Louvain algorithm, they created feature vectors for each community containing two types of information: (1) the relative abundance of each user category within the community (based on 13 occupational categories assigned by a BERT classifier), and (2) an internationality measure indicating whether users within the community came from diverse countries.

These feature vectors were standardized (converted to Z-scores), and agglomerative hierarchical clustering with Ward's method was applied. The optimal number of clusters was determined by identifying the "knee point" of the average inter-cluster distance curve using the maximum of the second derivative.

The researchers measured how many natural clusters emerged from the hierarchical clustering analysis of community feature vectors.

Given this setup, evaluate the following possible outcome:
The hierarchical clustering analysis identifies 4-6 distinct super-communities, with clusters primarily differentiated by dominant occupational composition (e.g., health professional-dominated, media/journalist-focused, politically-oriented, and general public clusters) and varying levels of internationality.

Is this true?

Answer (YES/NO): NO